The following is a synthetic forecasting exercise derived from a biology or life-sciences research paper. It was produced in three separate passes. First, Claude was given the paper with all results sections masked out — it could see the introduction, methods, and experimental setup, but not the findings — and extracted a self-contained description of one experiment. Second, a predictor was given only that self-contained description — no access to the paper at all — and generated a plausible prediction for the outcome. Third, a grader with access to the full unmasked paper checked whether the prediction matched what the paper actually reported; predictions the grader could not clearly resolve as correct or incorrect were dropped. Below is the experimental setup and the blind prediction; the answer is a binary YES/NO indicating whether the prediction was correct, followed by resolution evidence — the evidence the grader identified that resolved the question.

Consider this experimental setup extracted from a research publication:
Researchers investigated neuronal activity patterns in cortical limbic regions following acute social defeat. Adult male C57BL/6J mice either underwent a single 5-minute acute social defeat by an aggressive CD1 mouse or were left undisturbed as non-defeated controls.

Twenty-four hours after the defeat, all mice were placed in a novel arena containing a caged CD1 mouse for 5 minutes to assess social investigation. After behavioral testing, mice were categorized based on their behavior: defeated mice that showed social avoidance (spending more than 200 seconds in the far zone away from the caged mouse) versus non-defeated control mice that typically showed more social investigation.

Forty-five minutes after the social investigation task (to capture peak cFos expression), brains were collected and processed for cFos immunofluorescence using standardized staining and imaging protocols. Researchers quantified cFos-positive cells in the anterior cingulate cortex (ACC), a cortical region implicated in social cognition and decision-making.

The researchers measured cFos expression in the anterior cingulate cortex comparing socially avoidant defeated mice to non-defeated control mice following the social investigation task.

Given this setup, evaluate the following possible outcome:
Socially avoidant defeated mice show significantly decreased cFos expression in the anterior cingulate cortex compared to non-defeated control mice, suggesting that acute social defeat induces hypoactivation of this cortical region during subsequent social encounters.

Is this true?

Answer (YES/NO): YES